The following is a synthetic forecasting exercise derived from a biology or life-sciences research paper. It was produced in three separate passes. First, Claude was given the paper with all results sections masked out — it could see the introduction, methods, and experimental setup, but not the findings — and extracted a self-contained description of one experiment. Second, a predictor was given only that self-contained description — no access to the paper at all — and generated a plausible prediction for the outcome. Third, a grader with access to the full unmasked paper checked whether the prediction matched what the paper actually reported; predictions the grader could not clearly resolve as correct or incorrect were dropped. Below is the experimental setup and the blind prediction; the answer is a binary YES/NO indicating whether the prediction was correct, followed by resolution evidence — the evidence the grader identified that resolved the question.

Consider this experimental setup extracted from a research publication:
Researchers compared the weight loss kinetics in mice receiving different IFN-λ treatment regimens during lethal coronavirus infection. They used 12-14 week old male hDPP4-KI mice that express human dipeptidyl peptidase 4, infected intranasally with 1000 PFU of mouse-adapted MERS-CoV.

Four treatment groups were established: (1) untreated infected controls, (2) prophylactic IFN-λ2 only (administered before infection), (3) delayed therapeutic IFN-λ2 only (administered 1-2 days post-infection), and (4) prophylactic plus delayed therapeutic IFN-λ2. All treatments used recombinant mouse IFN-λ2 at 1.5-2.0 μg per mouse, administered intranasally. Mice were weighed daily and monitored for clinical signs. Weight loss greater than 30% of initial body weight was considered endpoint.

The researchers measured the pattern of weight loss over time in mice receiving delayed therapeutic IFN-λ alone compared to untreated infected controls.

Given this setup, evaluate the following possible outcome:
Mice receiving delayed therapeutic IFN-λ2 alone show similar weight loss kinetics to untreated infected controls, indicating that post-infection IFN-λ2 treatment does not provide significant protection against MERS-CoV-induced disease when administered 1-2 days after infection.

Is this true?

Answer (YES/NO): NO